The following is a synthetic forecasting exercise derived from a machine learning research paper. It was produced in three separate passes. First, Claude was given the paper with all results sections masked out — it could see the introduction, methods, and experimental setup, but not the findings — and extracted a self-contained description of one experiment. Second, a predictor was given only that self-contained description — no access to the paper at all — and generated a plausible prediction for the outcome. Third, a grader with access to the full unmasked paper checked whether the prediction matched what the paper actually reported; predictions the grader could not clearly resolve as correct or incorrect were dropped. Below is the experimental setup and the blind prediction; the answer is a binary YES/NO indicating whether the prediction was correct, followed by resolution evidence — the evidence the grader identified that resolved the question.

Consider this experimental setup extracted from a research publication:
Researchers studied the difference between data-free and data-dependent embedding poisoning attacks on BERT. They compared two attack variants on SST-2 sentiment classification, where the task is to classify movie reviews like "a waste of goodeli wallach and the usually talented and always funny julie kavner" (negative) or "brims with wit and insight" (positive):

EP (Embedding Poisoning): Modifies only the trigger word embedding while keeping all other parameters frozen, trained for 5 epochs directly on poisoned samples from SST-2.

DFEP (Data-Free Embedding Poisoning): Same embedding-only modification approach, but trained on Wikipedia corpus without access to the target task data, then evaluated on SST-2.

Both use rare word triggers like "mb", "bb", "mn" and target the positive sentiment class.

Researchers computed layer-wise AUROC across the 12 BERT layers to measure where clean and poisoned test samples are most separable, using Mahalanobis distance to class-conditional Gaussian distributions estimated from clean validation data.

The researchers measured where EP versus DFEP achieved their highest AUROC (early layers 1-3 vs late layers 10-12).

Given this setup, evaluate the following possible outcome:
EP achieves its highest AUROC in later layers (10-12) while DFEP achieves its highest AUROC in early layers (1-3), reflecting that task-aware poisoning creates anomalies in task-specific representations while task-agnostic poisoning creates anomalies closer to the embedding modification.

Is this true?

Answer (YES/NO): NO